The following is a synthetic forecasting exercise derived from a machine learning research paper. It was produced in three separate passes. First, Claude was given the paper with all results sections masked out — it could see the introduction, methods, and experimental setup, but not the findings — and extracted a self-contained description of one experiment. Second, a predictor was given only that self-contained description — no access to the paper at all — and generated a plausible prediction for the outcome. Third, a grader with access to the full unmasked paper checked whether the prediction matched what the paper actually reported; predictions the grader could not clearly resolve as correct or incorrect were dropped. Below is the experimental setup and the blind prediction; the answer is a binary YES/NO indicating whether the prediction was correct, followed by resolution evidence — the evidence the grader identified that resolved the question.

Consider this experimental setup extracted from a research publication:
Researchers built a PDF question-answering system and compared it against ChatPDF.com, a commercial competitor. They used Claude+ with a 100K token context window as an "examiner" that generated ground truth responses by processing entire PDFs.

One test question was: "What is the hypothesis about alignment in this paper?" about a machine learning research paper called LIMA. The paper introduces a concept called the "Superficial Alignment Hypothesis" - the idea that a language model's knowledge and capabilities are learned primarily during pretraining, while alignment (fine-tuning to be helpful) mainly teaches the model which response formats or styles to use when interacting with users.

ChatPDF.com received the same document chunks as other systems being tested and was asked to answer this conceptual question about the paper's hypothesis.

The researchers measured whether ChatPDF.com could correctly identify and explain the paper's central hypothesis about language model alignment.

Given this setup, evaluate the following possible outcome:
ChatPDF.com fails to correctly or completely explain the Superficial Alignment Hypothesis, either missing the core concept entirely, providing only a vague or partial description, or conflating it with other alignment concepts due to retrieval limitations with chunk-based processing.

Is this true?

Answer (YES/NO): NO